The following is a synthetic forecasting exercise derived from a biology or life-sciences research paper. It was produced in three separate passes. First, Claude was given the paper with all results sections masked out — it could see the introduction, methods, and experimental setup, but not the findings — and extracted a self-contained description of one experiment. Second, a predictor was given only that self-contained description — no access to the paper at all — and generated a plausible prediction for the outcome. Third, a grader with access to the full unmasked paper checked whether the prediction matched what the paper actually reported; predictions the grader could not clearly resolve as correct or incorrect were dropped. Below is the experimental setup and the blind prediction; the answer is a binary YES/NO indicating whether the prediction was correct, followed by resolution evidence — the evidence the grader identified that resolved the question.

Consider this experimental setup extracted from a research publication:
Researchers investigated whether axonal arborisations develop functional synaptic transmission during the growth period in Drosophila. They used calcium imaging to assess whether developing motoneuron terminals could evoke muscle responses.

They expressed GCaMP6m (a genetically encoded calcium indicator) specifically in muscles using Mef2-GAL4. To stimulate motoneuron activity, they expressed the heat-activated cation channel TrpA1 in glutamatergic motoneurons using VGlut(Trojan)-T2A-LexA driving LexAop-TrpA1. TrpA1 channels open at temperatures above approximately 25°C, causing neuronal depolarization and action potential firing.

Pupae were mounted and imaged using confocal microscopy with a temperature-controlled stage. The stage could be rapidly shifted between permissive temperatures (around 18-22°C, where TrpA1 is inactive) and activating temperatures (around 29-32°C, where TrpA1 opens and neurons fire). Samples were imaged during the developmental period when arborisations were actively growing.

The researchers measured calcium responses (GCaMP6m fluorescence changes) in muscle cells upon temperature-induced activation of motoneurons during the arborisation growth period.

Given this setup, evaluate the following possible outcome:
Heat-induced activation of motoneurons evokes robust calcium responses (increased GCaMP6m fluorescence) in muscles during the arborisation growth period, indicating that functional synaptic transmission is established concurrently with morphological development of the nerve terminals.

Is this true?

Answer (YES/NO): NO